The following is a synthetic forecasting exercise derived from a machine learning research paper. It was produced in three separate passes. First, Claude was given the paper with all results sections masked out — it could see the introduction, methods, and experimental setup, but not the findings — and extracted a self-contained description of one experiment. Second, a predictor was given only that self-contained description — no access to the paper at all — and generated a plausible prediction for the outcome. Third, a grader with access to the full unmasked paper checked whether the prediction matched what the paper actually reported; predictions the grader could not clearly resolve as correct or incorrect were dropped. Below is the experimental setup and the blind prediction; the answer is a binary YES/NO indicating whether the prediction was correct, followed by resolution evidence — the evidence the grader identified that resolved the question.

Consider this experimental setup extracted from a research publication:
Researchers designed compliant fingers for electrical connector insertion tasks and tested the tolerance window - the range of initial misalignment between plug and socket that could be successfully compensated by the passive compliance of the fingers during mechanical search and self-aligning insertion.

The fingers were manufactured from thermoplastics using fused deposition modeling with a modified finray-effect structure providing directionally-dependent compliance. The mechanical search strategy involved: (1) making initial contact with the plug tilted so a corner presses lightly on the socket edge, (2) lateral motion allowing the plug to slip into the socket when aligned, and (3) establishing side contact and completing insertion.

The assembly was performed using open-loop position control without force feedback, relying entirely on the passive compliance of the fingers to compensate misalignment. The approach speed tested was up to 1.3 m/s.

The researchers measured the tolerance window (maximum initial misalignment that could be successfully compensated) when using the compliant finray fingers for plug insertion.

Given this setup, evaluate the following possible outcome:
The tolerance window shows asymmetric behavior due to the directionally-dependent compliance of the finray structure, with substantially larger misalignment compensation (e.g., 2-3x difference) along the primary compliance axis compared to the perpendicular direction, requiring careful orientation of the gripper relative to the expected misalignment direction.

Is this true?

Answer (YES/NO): NO